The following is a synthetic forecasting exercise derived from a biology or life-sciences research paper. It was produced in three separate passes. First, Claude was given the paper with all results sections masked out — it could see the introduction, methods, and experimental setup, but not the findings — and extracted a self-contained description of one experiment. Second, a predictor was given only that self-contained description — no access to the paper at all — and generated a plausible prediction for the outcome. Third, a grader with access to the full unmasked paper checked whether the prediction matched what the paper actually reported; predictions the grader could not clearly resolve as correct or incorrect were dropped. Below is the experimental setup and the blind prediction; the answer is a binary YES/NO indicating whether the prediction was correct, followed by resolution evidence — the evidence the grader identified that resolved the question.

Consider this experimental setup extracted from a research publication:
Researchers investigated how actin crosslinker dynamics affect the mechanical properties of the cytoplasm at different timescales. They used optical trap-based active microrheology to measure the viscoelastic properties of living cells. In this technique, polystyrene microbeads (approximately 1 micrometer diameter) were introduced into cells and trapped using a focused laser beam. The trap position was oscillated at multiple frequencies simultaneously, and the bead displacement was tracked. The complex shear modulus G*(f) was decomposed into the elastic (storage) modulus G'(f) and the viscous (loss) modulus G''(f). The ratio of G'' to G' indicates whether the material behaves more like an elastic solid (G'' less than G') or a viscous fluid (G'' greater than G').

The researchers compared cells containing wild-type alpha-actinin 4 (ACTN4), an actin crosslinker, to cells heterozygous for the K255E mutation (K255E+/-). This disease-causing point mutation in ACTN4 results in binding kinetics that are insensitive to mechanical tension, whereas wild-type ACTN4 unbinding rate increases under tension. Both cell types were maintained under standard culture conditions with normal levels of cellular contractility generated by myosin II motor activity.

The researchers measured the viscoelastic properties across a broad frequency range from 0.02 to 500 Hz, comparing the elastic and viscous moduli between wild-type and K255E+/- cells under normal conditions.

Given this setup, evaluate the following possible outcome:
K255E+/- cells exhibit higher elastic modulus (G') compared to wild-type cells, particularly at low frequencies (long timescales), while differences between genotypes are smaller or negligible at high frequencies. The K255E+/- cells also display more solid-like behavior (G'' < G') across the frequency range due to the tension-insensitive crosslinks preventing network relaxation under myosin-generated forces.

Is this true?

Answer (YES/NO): NO